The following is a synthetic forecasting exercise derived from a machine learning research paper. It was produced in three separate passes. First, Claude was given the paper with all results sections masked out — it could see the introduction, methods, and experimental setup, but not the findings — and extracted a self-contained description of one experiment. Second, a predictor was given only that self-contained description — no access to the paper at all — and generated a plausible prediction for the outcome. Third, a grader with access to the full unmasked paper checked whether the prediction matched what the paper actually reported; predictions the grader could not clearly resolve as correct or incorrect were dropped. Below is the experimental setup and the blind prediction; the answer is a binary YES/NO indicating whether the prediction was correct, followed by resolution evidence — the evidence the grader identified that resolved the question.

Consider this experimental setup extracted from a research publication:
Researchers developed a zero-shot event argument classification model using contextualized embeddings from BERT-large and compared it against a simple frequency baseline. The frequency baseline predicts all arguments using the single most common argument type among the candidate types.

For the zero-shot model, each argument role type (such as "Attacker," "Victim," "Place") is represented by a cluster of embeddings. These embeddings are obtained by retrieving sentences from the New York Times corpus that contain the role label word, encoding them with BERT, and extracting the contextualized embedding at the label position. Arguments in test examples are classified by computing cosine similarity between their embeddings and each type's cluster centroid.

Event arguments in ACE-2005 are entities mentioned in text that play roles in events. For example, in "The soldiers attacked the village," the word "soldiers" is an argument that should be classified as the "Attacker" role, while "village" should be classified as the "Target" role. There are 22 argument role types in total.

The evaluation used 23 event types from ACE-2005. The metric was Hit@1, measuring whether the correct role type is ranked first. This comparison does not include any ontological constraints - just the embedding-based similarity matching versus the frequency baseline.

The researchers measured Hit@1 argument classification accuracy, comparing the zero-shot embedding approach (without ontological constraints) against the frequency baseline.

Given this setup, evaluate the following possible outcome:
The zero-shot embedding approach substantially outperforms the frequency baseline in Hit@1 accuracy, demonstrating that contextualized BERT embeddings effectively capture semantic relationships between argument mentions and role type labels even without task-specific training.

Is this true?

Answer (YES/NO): NO